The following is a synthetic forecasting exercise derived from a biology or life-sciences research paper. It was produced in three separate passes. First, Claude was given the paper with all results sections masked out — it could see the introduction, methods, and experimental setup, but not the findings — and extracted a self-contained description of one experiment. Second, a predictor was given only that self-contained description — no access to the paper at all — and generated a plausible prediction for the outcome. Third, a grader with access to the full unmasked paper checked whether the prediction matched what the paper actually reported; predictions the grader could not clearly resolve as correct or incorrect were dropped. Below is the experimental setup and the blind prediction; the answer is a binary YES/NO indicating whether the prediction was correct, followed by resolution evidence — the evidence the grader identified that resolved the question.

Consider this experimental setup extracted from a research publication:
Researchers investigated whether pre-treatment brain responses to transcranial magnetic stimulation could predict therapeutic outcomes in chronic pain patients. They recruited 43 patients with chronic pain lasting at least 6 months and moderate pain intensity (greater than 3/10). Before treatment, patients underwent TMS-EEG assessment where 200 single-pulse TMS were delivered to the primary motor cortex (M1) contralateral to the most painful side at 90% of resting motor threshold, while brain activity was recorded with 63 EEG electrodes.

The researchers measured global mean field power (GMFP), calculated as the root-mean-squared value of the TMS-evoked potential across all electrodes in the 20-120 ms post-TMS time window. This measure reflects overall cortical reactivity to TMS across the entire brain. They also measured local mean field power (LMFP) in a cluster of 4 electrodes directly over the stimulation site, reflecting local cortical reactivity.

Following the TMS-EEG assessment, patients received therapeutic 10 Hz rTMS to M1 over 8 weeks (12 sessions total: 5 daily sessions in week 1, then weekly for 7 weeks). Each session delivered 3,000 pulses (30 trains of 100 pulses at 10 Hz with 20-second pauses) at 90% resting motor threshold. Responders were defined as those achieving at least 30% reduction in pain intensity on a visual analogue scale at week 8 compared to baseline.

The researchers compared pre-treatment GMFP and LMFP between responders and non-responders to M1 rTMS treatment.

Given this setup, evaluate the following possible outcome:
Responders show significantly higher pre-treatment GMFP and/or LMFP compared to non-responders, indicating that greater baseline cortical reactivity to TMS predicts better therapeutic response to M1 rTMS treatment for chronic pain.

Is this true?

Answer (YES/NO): NO